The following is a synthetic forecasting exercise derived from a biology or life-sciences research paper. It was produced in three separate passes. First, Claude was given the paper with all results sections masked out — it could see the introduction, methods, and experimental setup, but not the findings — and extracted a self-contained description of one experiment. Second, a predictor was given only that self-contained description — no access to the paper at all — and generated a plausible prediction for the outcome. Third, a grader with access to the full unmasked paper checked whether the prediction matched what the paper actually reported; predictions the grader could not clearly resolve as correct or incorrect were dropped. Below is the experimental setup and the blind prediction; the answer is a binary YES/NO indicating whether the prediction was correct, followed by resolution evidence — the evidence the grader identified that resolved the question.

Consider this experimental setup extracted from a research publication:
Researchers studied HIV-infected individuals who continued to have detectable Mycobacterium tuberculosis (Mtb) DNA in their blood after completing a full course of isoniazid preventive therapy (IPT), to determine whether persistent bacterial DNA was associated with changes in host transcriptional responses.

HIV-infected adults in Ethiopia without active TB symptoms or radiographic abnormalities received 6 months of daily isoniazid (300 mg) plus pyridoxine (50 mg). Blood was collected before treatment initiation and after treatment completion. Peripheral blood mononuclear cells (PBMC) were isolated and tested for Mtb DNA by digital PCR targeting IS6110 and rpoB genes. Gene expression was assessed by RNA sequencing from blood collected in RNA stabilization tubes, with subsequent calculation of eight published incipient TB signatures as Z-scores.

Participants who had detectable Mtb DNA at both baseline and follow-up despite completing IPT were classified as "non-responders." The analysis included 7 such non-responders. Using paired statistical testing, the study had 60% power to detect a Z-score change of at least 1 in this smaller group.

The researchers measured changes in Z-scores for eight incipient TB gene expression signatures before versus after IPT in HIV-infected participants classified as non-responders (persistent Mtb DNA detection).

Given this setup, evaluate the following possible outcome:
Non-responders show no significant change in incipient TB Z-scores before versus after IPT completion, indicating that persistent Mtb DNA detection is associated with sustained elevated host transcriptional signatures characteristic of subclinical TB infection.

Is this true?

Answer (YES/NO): NO